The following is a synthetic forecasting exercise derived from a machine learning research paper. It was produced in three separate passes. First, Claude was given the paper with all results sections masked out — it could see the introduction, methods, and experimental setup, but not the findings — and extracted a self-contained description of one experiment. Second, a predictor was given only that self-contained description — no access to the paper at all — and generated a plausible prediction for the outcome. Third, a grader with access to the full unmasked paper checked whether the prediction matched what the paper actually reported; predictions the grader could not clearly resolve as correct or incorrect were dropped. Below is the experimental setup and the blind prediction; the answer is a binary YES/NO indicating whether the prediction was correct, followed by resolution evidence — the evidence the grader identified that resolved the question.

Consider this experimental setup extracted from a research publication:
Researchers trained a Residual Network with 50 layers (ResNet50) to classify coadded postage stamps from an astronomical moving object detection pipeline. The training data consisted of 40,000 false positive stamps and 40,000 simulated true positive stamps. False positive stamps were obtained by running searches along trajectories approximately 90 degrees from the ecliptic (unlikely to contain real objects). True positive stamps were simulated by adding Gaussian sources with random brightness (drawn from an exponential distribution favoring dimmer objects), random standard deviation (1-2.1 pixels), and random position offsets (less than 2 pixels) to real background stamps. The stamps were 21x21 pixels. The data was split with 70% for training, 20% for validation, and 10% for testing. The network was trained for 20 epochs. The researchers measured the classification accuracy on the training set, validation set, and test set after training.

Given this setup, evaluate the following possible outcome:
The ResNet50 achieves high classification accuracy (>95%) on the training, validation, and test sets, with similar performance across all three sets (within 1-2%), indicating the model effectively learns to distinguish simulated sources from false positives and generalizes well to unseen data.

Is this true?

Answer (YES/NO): NO